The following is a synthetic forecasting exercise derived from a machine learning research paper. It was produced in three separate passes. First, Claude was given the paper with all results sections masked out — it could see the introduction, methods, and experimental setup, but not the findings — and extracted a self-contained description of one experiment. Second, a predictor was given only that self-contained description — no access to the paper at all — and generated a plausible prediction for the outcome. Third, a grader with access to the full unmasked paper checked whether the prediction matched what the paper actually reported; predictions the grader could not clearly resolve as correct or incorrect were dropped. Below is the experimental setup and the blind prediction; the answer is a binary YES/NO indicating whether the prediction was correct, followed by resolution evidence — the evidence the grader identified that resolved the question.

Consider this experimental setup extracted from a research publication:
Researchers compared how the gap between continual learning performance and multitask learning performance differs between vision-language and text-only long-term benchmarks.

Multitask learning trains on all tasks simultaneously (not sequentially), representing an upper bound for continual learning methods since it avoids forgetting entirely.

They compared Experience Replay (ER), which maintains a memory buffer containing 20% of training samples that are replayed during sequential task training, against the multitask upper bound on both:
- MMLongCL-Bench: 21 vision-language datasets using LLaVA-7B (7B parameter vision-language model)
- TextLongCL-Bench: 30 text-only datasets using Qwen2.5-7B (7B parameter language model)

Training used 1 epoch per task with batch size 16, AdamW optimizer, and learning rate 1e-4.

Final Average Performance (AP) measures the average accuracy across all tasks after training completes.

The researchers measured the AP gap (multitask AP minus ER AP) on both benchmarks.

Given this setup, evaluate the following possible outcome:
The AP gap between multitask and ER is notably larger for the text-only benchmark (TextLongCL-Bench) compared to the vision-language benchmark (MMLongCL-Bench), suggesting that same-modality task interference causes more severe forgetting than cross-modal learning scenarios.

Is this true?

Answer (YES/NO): NO